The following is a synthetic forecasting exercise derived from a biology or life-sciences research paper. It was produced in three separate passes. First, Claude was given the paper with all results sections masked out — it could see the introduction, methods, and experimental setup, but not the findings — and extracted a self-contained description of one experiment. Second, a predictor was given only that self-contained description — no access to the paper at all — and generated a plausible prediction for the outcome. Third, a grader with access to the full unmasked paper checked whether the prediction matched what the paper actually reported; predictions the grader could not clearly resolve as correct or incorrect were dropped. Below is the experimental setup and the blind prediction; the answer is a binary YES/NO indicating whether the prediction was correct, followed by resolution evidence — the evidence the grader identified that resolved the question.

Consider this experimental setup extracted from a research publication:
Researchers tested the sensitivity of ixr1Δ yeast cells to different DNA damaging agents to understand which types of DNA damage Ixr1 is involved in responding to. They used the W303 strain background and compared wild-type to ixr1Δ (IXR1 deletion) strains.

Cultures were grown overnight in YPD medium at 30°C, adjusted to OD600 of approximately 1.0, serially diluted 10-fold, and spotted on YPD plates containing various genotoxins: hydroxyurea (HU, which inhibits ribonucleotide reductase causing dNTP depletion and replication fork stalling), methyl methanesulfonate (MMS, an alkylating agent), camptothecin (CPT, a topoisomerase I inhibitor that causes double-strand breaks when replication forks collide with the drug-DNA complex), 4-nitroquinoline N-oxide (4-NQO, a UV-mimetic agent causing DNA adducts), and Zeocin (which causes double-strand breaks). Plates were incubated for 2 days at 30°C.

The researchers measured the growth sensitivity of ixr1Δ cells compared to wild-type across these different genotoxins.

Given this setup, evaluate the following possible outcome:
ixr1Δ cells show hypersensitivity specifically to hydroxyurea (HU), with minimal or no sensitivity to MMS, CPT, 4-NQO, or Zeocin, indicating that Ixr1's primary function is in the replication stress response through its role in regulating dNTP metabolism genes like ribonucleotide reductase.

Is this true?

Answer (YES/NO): YES